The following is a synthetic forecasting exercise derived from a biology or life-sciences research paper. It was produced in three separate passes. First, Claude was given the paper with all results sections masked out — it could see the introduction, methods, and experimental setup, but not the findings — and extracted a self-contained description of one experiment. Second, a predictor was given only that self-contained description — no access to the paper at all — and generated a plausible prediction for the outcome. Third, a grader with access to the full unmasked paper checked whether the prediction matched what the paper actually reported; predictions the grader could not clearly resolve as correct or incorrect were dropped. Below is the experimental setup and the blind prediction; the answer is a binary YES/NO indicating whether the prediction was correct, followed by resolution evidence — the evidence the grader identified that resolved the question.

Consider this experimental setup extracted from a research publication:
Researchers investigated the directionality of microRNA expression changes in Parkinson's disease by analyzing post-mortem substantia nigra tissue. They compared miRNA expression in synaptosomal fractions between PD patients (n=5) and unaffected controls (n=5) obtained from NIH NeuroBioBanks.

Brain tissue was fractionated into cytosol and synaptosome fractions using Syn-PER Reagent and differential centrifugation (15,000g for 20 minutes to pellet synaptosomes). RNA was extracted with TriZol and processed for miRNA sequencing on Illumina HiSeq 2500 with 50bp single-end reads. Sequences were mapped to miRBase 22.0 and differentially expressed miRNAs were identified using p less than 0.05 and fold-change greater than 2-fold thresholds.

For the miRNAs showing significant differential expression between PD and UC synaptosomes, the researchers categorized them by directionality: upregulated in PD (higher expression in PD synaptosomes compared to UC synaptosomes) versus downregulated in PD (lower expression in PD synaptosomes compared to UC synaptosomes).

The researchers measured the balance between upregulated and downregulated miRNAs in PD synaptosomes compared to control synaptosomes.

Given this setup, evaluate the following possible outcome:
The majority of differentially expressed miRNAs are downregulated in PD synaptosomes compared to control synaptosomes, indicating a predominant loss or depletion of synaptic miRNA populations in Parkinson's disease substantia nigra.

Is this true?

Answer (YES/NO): YES